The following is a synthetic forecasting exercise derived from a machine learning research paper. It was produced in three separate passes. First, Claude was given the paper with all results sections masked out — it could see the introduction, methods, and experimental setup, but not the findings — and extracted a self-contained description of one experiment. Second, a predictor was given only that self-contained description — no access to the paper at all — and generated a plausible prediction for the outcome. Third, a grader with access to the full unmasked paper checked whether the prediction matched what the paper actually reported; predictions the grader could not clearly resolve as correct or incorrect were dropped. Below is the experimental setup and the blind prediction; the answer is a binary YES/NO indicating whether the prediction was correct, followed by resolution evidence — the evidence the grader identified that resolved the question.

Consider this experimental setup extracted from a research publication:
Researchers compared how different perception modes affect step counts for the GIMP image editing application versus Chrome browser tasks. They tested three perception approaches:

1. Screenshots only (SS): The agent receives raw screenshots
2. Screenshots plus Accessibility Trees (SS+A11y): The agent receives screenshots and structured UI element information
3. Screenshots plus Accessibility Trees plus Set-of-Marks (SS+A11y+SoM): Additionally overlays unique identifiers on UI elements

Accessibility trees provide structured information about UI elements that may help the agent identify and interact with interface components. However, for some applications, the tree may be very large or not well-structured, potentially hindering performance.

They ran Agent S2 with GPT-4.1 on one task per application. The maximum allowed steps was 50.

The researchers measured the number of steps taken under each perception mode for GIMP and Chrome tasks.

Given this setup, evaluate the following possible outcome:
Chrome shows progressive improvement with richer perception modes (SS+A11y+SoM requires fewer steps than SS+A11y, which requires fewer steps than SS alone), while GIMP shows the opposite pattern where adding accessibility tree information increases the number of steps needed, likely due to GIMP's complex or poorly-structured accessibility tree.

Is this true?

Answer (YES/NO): NO